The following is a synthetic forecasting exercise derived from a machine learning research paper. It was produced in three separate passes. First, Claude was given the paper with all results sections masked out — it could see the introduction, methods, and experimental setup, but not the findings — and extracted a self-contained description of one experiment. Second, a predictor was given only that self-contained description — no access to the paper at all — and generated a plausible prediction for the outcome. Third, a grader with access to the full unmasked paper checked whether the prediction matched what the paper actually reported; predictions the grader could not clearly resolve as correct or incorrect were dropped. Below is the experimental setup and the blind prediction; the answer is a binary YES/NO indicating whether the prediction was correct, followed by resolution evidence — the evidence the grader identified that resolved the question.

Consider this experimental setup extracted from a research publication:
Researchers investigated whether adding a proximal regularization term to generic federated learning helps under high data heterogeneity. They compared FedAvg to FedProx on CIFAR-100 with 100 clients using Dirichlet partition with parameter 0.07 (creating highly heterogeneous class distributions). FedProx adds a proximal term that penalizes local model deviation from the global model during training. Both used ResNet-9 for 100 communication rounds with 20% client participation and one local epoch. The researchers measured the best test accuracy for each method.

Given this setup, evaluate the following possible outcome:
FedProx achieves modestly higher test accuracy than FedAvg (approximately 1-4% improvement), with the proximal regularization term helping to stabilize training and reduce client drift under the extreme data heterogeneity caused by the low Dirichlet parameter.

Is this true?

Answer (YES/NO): NO